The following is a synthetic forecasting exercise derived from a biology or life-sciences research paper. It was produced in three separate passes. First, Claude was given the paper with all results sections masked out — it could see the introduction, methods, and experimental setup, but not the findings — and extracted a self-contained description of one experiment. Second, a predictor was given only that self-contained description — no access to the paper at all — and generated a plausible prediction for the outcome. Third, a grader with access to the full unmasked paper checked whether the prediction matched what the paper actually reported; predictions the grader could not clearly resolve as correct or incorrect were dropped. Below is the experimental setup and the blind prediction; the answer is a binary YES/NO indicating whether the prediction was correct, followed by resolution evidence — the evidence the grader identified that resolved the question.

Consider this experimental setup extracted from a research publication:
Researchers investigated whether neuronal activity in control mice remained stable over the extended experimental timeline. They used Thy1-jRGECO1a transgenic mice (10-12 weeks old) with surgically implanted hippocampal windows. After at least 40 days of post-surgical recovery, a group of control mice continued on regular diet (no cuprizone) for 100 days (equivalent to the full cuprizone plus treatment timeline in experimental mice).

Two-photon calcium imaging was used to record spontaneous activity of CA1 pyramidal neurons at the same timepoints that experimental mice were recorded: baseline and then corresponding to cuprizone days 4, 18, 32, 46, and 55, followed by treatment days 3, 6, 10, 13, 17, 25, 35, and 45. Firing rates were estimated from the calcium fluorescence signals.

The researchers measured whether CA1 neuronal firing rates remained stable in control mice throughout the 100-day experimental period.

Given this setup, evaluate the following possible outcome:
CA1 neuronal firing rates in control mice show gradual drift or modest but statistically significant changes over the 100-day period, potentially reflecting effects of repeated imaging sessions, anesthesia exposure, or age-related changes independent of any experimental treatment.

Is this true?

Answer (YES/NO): NO